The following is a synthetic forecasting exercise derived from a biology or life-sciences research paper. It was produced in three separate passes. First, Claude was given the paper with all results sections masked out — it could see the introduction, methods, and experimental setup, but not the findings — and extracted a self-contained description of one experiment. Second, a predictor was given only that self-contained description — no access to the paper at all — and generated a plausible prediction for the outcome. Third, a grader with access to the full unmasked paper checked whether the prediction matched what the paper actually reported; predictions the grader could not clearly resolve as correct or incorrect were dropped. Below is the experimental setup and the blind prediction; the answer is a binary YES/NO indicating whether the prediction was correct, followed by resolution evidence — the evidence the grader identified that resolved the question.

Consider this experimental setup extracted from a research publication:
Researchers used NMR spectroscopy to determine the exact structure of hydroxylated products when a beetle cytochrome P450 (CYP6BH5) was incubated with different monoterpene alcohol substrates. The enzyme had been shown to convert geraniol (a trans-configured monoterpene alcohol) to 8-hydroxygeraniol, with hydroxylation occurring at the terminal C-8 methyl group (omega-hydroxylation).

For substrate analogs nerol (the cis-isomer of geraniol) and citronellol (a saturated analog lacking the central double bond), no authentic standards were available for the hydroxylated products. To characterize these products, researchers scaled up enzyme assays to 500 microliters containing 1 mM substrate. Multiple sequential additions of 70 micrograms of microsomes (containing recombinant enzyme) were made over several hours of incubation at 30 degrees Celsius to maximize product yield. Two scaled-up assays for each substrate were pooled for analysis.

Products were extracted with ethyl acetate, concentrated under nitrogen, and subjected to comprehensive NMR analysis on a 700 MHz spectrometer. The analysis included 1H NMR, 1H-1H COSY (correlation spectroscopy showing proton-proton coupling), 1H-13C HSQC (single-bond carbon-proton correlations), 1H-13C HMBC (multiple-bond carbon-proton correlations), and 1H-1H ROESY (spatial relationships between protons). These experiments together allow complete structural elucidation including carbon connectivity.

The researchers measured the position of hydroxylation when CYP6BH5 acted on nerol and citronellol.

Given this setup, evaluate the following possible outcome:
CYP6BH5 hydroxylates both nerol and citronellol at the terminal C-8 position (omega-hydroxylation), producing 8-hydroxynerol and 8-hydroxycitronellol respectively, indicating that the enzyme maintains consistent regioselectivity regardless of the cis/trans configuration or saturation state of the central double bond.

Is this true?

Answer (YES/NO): YES